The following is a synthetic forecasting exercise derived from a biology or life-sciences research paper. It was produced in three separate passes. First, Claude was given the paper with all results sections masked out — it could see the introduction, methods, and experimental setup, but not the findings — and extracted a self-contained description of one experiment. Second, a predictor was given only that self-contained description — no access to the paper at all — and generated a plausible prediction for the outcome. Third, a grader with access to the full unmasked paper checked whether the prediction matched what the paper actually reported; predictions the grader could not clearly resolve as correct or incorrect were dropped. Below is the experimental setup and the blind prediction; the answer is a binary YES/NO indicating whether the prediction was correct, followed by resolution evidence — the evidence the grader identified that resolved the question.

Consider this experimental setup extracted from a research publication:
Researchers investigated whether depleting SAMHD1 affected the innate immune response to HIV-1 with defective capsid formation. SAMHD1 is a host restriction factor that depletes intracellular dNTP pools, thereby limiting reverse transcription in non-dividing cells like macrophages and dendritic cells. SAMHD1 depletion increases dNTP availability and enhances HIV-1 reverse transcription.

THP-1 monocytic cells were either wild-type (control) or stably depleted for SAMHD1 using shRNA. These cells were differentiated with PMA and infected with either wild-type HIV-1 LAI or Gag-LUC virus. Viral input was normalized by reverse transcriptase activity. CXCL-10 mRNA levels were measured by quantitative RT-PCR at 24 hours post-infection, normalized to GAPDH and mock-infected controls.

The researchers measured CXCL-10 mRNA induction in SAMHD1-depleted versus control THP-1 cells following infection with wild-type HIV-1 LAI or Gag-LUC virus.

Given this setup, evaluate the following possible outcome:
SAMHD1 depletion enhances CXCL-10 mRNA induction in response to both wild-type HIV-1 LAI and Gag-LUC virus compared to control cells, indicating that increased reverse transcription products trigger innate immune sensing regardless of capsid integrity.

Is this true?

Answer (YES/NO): NO